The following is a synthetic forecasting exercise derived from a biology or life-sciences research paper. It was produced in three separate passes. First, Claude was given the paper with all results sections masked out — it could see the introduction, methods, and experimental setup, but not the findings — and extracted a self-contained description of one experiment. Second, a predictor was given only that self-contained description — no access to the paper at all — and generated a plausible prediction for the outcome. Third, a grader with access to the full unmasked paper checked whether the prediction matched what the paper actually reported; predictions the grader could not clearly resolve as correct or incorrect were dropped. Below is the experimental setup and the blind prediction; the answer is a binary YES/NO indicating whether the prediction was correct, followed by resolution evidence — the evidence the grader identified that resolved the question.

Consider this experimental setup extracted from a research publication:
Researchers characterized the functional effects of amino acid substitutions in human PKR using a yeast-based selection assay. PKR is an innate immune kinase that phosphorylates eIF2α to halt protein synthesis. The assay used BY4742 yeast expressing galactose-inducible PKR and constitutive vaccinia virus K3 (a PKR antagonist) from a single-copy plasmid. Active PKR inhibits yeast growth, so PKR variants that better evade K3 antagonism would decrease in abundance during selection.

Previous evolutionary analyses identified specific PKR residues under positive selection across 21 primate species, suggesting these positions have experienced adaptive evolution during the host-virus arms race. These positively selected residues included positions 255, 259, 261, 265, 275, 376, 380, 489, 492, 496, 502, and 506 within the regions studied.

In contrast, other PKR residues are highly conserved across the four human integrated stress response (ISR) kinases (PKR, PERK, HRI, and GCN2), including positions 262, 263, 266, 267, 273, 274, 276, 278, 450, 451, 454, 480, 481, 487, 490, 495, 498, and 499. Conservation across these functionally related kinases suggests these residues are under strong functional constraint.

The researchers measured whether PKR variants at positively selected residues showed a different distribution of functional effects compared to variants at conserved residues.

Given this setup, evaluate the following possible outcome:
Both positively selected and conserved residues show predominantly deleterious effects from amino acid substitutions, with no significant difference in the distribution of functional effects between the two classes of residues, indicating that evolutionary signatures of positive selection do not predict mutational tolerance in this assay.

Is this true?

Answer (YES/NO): NO